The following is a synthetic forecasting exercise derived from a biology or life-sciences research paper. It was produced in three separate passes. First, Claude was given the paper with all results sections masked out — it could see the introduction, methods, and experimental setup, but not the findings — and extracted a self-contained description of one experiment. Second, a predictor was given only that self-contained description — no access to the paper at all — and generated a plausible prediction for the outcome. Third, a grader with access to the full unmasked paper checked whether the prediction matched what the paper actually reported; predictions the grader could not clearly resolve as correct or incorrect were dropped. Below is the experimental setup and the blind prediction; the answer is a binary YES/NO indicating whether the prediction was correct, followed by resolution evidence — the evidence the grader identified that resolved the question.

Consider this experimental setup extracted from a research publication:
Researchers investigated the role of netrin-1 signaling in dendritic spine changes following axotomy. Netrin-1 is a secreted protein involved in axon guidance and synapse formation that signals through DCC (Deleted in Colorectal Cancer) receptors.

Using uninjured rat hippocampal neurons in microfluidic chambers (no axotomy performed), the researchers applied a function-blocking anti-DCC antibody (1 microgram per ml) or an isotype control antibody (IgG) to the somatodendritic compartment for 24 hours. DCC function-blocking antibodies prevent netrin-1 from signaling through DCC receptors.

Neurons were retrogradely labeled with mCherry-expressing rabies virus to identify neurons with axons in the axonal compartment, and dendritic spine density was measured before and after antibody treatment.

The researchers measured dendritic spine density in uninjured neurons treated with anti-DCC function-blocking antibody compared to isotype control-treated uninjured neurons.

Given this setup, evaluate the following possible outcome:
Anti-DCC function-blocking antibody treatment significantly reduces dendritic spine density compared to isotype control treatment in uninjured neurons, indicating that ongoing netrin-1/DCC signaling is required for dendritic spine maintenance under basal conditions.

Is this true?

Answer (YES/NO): YES